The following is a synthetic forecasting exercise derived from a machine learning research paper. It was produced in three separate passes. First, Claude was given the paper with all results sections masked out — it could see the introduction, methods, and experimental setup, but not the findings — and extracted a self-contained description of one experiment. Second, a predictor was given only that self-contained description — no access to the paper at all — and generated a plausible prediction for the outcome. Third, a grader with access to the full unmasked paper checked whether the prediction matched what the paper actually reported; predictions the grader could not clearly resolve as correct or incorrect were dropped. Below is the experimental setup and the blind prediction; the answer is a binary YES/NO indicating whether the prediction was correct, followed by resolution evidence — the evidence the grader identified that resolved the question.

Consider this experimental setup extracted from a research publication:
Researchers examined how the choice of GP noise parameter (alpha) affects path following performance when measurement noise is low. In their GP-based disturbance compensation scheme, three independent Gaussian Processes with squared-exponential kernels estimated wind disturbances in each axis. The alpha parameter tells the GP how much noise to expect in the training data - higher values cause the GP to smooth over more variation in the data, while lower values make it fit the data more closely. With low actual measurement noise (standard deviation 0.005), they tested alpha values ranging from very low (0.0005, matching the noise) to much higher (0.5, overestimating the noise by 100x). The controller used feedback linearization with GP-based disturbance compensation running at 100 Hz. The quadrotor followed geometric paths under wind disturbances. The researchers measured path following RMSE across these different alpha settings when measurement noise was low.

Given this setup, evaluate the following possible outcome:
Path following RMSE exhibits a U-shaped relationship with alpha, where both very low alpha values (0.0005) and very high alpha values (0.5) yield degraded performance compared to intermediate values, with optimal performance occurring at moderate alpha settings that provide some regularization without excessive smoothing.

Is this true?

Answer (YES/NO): NO